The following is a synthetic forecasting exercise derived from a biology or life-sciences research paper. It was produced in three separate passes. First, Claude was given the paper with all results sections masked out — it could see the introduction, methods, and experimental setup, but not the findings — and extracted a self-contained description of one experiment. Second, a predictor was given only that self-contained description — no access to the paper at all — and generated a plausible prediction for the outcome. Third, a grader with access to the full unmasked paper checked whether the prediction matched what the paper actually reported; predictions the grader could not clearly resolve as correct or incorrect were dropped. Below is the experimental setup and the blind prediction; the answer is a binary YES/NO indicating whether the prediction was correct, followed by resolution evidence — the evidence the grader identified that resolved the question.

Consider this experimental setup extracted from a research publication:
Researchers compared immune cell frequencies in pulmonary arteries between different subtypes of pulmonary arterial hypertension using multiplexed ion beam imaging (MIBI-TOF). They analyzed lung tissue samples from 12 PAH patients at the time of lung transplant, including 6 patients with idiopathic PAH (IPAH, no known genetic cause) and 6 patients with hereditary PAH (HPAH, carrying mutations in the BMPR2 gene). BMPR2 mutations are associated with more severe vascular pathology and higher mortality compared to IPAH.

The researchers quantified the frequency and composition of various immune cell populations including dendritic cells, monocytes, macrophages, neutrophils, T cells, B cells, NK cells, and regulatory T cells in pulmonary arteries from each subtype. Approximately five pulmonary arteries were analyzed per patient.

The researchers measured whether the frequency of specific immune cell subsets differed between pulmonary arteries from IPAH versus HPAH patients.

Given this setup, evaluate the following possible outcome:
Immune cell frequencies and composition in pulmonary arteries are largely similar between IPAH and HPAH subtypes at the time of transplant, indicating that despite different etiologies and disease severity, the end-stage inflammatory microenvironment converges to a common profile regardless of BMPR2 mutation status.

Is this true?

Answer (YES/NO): NO